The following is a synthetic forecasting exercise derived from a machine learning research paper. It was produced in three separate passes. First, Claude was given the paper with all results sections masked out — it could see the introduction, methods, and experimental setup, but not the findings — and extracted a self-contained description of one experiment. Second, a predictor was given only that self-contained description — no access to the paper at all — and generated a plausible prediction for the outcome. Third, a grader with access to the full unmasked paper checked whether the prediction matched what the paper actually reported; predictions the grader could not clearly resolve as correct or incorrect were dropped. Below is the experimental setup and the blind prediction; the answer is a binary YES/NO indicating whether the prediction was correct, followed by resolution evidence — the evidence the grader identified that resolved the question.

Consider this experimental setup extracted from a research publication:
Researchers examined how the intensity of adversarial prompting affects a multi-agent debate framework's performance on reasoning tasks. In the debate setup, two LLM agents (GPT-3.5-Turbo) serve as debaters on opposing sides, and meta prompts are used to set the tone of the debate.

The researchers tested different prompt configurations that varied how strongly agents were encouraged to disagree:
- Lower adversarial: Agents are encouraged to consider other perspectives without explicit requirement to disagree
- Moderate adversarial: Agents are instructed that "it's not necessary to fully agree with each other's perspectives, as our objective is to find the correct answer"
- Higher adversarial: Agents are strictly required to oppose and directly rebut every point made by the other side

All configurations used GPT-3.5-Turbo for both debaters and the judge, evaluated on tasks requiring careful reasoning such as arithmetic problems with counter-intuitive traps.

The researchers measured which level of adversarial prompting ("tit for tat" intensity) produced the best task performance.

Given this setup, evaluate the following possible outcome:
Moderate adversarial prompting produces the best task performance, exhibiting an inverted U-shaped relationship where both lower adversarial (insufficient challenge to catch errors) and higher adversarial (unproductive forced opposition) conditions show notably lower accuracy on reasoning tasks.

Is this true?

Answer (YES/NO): YES